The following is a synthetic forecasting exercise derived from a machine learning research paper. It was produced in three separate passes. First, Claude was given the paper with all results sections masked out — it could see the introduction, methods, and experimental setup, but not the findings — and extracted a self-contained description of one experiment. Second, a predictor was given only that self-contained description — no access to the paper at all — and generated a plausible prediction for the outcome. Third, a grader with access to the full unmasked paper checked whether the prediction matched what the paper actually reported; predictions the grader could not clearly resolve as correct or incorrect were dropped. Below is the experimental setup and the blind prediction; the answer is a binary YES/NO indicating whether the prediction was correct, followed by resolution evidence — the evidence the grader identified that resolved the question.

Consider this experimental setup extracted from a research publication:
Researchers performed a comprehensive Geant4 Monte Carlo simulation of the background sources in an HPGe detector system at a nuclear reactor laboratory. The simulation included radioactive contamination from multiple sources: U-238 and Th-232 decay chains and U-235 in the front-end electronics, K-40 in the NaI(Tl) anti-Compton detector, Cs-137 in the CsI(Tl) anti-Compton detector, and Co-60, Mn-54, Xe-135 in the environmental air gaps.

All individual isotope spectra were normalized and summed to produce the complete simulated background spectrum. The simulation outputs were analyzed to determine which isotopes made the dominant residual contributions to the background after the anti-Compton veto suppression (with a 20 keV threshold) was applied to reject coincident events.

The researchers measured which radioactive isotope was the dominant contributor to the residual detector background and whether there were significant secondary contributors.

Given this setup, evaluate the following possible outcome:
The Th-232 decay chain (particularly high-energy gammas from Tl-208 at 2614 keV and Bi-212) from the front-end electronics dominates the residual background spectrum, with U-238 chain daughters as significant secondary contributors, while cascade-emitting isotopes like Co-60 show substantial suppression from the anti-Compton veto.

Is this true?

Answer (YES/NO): NO